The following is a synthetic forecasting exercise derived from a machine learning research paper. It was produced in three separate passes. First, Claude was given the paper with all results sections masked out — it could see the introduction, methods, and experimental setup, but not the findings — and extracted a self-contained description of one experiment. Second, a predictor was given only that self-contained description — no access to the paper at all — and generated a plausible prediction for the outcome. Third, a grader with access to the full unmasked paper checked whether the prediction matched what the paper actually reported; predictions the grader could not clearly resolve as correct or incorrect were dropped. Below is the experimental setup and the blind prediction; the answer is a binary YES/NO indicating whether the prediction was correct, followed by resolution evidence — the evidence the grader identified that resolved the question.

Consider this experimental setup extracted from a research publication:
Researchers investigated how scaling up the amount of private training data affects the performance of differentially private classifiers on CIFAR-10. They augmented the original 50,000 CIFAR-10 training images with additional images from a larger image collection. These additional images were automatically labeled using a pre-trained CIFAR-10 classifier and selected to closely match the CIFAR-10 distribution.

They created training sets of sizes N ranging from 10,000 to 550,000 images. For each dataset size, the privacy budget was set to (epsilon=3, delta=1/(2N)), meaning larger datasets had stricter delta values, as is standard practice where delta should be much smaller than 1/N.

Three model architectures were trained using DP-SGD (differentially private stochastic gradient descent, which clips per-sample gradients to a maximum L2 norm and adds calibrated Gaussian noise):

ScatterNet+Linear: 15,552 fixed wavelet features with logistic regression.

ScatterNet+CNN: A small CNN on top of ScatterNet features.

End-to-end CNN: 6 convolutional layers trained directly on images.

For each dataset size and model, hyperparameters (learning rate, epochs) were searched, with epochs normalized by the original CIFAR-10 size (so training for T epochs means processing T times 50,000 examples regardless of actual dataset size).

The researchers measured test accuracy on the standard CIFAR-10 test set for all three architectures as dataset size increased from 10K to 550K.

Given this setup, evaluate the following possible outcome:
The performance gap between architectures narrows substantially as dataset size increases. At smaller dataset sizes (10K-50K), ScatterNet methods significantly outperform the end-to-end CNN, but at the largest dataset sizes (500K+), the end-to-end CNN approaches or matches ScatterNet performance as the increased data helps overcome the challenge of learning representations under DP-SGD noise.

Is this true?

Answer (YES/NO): NO